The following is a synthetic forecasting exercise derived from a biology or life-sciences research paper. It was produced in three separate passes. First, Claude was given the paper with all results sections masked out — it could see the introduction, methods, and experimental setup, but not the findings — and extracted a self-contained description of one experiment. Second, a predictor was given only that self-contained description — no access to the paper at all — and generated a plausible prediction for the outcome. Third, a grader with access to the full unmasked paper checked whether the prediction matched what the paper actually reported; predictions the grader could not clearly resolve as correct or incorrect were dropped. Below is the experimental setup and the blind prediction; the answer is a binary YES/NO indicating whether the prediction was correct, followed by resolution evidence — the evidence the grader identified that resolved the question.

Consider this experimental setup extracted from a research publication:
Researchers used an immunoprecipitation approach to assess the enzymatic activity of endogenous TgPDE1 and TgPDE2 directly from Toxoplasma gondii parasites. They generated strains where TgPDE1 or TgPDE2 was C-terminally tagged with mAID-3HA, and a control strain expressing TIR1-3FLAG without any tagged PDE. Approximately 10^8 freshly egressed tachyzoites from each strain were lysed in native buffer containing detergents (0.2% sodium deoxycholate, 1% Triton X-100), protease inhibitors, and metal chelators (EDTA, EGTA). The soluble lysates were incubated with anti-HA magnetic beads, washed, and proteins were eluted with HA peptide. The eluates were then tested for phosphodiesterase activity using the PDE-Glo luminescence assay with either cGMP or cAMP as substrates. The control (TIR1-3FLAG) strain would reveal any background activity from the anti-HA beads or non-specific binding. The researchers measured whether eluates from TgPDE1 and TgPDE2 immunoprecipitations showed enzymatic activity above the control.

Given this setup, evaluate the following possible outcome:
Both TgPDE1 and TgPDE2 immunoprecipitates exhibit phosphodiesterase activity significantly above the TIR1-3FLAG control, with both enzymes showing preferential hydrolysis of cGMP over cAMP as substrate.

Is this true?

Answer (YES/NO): NO